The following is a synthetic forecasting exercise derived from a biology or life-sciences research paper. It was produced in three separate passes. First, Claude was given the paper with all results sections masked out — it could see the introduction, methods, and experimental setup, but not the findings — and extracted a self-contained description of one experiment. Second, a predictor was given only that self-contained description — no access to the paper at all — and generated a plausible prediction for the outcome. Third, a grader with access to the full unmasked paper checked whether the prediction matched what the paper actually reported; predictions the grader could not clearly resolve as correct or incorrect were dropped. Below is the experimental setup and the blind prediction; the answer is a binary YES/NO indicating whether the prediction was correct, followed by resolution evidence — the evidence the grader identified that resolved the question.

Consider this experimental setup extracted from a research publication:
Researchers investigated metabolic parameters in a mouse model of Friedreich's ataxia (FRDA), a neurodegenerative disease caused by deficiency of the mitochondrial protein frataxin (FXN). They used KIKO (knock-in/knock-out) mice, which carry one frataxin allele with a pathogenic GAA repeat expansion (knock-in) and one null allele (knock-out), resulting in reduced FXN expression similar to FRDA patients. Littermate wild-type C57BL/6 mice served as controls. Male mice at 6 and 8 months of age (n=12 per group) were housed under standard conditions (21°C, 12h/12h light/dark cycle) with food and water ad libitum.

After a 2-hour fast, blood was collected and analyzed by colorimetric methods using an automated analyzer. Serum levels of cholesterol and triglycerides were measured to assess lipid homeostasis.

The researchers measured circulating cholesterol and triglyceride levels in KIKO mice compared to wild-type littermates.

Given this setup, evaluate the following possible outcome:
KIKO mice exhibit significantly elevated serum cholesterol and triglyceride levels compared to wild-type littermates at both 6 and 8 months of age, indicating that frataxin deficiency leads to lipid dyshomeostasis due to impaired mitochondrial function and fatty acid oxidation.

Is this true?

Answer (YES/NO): YES